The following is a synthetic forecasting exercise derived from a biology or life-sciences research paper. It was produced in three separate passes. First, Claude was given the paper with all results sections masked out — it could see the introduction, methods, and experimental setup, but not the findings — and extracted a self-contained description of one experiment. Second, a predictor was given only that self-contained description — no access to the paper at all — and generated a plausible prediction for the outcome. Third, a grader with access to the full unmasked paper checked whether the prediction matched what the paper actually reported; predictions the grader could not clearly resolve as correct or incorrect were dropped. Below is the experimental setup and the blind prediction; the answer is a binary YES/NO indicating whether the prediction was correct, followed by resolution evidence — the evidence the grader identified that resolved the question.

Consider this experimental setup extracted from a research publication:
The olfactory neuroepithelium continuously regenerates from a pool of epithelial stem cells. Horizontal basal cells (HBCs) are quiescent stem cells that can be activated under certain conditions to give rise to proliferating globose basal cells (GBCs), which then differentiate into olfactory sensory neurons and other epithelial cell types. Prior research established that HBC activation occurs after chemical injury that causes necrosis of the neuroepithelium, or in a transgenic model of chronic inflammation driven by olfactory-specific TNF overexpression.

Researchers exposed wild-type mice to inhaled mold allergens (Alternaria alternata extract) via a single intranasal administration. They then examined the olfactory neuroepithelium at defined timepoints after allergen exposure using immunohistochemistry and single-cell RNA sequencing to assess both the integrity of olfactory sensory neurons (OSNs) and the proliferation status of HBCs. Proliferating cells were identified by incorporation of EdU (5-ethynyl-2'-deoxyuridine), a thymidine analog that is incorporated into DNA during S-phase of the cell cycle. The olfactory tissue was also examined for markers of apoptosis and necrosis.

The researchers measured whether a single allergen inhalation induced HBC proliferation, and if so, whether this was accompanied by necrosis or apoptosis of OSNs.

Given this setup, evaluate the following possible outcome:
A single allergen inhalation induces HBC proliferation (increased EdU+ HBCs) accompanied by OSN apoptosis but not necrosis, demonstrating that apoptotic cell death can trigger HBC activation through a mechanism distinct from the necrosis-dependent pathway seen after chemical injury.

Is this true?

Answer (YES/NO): NO